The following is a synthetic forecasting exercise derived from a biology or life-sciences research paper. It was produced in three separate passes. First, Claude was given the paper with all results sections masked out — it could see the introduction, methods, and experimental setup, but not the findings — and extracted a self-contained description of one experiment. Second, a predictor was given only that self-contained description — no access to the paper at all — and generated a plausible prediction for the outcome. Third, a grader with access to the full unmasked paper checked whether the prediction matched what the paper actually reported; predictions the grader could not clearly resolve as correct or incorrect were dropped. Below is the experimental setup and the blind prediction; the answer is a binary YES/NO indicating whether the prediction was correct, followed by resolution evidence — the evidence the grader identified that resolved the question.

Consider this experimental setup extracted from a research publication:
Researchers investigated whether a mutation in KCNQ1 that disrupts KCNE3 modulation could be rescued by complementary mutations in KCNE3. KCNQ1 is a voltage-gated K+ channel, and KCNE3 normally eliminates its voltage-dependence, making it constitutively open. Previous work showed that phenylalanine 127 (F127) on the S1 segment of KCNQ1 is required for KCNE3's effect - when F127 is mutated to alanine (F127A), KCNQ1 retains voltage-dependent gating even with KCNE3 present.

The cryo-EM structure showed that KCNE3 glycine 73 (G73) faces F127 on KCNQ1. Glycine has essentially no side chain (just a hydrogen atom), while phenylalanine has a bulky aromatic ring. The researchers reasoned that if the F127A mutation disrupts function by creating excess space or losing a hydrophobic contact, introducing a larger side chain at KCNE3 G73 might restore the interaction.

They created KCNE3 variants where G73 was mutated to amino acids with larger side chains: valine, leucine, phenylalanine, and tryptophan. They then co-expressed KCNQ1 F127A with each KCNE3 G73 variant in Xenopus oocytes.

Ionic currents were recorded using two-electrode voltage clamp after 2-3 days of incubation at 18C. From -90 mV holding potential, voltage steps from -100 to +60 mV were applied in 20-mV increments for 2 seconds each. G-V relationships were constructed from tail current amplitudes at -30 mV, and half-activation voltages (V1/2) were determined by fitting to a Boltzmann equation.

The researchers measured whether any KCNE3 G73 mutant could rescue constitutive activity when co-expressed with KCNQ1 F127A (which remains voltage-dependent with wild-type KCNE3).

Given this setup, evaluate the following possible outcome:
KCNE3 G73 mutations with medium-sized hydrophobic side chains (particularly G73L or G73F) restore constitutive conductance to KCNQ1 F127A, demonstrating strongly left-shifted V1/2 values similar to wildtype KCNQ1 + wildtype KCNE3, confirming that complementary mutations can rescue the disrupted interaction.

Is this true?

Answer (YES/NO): YES